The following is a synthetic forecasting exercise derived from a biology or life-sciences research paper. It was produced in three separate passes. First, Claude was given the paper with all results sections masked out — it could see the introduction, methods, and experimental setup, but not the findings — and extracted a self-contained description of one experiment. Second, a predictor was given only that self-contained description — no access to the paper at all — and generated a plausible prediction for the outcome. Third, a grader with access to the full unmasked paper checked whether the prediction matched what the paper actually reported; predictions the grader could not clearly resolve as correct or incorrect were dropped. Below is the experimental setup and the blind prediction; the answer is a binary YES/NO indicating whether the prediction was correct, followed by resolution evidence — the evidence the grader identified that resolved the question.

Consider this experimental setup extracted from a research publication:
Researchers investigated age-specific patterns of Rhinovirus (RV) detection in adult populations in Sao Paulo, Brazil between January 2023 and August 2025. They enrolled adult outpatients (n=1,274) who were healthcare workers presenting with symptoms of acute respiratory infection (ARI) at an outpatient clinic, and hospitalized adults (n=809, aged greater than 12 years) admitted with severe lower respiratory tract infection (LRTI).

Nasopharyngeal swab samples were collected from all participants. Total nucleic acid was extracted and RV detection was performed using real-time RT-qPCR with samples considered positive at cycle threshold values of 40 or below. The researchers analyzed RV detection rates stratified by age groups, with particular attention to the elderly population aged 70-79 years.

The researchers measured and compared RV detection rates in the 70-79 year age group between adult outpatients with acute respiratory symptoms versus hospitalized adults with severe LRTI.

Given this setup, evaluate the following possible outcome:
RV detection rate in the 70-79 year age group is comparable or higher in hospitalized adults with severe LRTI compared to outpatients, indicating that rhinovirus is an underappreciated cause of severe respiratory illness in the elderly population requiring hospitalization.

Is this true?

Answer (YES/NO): NO